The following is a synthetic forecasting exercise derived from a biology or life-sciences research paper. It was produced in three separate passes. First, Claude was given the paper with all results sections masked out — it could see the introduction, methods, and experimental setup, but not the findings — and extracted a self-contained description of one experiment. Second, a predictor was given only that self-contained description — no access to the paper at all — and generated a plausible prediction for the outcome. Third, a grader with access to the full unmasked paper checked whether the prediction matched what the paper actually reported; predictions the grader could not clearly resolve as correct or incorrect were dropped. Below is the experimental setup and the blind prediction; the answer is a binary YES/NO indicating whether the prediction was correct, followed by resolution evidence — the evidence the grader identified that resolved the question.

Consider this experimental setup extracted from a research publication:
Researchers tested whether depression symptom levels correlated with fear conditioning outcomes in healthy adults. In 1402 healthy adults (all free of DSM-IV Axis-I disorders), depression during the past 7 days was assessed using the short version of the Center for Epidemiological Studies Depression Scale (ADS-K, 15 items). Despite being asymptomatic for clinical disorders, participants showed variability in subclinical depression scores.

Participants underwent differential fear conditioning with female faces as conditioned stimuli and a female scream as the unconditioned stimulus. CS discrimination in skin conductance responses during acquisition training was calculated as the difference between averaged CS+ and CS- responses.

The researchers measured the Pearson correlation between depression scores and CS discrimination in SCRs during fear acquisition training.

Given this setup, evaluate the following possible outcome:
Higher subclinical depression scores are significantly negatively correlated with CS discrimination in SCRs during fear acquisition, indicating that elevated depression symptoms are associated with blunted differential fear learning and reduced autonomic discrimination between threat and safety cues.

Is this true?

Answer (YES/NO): YES